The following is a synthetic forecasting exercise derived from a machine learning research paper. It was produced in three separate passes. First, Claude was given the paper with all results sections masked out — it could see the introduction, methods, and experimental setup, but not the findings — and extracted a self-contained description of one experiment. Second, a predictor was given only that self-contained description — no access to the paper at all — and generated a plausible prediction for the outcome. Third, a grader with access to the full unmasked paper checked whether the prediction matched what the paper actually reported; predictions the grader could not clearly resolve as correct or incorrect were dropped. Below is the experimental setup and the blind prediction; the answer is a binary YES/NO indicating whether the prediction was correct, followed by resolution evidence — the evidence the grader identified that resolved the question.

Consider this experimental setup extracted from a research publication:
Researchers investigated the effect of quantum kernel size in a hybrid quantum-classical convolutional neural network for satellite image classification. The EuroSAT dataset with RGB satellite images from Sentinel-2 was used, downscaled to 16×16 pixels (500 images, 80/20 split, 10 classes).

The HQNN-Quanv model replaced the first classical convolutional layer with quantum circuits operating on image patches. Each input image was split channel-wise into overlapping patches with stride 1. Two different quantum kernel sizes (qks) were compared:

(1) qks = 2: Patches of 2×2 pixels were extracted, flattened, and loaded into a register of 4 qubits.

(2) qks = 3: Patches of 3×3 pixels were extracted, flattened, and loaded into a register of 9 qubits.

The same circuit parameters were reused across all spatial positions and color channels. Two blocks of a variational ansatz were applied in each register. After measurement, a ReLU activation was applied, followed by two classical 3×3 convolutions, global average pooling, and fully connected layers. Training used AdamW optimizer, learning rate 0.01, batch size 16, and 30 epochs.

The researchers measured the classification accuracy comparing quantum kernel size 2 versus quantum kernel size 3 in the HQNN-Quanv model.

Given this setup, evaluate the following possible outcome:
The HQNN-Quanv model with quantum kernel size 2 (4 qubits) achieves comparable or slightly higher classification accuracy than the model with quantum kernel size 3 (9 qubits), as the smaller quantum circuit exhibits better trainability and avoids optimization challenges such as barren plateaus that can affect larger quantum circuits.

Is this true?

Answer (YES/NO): NO